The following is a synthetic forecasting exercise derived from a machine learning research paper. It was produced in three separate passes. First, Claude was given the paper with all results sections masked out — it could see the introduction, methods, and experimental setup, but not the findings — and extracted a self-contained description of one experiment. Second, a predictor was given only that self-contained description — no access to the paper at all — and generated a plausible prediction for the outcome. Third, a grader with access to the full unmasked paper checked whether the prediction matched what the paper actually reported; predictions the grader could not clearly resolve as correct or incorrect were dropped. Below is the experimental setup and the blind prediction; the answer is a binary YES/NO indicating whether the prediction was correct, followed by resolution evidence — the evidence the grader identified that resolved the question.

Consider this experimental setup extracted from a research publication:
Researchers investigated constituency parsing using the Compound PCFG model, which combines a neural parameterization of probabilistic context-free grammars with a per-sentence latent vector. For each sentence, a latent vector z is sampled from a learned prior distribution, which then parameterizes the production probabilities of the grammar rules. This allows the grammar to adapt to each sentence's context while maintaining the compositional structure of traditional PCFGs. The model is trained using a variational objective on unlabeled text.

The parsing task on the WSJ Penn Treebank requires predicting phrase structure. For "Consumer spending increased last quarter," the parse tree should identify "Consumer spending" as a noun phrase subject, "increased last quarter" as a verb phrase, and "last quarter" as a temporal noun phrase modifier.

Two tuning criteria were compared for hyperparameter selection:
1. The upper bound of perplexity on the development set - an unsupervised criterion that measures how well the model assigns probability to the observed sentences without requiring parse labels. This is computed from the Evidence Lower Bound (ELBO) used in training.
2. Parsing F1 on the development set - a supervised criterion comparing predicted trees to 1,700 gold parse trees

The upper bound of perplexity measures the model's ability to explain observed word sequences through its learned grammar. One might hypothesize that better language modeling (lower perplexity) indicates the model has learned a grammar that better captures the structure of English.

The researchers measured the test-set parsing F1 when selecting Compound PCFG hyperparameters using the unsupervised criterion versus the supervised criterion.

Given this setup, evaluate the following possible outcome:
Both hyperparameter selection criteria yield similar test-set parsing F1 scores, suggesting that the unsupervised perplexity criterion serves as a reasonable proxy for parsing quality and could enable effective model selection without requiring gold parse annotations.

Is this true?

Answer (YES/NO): NO